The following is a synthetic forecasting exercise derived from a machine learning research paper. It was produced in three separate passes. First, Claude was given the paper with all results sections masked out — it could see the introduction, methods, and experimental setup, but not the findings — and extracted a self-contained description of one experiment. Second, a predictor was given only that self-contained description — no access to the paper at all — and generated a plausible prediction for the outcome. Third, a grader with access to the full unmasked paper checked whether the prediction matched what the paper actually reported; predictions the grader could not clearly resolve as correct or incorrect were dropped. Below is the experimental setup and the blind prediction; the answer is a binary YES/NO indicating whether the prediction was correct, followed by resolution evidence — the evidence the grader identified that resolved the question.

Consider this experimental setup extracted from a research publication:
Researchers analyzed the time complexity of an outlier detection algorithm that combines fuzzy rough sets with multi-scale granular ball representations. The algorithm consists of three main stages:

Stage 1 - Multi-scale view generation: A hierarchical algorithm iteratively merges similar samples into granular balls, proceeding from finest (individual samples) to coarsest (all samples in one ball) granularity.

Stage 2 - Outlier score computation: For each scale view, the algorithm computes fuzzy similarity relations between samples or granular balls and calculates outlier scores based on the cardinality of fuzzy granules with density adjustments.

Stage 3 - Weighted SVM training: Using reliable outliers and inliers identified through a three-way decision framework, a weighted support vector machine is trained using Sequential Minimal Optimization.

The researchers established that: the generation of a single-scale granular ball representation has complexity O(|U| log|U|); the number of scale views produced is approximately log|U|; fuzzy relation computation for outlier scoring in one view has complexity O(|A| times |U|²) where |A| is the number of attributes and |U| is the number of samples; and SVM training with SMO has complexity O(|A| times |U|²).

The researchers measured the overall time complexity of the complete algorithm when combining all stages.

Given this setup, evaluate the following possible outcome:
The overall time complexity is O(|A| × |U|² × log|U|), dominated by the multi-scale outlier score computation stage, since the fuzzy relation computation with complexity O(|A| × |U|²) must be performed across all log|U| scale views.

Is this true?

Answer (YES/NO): YES